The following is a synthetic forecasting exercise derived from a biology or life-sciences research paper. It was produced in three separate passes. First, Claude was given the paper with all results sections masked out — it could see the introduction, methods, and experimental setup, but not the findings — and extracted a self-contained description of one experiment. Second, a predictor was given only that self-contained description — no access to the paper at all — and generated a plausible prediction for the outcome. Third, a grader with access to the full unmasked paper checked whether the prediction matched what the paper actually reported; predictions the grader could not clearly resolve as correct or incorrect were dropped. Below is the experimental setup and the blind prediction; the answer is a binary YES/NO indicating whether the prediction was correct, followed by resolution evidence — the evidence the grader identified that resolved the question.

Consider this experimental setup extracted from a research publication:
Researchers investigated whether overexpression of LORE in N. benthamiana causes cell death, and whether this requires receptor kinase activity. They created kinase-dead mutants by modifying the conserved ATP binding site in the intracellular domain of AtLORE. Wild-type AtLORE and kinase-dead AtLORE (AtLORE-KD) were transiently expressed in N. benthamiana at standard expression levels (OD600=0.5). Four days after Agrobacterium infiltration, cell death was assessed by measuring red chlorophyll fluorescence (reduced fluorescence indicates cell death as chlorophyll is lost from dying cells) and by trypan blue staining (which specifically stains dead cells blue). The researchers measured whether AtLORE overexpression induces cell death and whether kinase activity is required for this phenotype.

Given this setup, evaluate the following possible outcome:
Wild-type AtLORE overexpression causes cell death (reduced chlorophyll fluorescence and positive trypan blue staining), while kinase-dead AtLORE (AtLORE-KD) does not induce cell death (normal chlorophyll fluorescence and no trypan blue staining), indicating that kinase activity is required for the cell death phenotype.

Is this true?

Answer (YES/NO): NO